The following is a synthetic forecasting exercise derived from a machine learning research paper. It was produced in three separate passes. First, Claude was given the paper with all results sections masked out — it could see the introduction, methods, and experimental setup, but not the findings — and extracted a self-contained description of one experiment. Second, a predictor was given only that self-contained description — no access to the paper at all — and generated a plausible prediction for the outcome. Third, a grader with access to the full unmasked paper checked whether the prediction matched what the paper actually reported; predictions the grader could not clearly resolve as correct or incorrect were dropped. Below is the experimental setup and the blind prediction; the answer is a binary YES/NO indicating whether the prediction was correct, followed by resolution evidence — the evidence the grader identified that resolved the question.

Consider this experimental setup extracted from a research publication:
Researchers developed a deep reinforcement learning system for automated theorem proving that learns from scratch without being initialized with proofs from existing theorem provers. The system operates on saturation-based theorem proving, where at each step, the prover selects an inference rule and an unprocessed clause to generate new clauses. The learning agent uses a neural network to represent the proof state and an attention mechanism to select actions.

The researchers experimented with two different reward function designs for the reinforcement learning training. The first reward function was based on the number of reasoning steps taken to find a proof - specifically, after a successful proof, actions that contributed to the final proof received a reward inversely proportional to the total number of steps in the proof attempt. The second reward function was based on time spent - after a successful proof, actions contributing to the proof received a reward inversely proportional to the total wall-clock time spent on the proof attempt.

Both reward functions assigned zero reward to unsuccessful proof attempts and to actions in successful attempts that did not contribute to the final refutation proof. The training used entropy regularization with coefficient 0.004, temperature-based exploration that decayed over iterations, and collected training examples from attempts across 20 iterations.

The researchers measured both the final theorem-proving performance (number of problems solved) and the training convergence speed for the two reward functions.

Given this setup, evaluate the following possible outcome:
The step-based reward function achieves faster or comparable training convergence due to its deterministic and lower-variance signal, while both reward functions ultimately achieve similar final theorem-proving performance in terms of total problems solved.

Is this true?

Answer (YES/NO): NO